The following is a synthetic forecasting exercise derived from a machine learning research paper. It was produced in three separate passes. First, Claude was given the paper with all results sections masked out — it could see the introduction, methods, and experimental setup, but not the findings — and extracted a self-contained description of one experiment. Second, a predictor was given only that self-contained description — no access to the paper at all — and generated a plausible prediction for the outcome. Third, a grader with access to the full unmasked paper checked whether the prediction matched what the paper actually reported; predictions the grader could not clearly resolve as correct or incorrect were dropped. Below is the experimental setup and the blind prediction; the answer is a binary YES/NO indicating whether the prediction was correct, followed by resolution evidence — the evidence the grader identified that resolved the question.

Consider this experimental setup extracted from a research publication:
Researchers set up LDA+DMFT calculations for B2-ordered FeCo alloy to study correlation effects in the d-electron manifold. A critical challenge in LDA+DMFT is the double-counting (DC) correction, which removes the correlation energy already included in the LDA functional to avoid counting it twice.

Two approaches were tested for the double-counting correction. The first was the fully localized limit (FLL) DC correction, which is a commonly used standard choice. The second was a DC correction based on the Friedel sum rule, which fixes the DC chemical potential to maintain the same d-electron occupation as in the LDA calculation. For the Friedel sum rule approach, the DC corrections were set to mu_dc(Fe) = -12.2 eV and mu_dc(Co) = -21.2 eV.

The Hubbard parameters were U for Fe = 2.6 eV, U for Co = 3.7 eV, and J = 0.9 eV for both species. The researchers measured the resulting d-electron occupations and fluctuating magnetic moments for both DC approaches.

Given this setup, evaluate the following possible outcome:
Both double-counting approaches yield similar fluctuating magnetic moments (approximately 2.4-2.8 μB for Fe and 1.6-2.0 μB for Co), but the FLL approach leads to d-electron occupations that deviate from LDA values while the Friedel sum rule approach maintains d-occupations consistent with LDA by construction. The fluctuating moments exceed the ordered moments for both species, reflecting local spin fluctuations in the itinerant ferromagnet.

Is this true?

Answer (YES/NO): NO